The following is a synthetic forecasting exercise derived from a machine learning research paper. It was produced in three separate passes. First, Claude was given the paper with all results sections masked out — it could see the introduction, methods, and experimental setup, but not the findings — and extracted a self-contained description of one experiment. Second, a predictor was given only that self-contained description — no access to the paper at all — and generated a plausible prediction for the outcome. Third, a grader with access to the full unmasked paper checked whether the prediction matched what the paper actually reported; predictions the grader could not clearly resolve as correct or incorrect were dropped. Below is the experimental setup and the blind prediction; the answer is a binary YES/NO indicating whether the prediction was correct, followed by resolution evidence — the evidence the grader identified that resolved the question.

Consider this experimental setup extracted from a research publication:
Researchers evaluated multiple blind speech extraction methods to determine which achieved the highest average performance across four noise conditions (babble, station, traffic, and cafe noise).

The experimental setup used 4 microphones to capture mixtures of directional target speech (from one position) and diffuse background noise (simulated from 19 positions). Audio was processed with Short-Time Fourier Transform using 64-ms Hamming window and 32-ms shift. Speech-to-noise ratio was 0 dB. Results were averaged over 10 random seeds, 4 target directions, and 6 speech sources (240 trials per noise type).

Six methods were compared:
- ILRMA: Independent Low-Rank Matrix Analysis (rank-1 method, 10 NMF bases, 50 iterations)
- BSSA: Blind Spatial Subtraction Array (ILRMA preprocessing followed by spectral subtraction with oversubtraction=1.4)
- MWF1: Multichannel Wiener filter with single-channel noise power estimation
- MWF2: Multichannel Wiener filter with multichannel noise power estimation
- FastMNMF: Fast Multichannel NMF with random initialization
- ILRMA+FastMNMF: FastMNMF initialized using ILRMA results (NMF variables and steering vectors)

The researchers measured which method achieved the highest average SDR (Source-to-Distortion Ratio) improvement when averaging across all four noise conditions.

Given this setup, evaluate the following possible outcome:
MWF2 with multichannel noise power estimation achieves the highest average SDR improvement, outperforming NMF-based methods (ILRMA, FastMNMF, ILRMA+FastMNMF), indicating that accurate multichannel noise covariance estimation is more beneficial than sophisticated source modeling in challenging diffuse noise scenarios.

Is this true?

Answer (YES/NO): NO